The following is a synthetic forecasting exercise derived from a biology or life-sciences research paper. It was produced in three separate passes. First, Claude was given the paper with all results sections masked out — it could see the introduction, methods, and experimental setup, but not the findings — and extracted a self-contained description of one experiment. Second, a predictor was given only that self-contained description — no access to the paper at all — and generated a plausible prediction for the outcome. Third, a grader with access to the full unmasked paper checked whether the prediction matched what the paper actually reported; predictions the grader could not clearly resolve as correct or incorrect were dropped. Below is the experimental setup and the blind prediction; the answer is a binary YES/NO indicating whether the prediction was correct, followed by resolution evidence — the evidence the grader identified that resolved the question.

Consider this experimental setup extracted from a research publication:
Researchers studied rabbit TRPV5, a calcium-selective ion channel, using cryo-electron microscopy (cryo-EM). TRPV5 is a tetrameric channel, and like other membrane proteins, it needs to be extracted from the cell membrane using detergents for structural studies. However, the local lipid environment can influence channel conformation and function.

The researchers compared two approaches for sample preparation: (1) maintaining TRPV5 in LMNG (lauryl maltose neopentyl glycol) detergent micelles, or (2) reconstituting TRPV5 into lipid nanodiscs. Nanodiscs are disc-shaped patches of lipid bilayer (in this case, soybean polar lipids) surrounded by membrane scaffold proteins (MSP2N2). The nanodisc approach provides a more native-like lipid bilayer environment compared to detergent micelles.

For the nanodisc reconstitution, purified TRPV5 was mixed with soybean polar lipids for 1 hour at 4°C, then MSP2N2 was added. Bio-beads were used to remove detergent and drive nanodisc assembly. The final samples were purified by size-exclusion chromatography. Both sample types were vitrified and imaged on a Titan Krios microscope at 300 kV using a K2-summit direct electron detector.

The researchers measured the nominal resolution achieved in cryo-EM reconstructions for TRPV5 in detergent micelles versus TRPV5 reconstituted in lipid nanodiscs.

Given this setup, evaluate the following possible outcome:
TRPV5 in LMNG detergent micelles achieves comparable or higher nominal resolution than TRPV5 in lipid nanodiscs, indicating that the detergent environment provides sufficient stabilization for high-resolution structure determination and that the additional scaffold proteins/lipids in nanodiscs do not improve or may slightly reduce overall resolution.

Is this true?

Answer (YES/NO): NO